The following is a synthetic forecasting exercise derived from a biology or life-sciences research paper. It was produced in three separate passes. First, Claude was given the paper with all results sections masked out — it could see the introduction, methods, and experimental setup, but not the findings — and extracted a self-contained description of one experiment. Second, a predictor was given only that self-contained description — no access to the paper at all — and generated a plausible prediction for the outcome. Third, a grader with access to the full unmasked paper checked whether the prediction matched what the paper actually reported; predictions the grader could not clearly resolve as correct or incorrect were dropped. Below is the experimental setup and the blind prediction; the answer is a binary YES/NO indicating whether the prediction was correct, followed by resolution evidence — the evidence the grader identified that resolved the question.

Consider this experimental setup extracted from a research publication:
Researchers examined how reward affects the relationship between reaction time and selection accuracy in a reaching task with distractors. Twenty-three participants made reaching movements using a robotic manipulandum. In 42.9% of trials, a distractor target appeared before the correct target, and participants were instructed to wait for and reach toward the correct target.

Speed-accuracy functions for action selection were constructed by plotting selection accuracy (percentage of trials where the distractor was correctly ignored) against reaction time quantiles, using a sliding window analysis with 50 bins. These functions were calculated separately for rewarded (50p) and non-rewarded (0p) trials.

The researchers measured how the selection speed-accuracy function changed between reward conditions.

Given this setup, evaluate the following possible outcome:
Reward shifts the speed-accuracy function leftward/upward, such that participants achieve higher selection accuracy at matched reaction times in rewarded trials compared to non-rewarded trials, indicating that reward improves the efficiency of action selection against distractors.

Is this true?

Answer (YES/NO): YES